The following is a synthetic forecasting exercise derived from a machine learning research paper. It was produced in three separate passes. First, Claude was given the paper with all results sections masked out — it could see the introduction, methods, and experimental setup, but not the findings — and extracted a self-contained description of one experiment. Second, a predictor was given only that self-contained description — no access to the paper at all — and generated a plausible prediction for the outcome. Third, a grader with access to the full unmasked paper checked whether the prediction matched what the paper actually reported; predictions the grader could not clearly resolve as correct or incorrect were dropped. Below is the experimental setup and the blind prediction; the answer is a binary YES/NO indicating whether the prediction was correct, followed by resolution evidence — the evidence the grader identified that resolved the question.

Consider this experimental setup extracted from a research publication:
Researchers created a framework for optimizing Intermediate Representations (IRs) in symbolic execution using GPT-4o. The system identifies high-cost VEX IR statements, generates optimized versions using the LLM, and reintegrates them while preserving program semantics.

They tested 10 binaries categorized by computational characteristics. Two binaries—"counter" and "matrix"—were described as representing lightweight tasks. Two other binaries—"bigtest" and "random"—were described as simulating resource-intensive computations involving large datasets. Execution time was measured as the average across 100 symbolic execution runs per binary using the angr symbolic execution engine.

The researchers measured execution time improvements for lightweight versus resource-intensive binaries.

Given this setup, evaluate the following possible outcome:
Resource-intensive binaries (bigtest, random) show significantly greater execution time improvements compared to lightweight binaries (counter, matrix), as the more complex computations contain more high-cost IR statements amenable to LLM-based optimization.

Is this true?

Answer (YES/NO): YES